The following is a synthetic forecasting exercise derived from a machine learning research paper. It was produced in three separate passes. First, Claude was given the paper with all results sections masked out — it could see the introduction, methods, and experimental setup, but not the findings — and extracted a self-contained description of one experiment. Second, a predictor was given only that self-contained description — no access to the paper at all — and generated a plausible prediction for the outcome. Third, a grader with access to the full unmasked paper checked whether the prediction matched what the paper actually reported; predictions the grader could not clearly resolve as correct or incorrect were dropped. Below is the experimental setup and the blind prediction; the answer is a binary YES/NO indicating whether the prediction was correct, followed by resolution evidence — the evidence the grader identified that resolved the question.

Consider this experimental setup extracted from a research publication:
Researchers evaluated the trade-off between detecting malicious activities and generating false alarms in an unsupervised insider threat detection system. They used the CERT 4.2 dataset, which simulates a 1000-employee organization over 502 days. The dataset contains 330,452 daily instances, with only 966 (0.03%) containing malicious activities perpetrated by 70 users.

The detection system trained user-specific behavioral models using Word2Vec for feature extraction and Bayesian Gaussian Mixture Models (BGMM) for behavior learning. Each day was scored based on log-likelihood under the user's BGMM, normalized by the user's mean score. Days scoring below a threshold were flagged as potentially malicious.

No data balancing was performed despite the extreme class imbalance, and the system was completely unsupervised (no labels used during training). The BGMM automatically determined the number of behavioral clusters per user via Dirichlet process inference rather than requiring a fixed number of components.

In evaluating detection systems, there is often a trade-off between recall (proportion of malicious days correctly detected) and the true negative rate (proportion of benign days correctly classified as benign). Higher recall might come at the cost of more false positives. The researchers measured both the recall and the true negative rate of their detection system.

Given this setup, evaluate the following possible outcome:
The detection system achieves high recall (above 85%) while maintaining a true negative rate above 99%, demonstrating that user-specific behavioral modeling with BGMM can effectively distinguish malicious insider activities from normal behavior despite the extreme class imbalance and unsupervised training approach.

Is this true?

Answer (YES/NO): NO